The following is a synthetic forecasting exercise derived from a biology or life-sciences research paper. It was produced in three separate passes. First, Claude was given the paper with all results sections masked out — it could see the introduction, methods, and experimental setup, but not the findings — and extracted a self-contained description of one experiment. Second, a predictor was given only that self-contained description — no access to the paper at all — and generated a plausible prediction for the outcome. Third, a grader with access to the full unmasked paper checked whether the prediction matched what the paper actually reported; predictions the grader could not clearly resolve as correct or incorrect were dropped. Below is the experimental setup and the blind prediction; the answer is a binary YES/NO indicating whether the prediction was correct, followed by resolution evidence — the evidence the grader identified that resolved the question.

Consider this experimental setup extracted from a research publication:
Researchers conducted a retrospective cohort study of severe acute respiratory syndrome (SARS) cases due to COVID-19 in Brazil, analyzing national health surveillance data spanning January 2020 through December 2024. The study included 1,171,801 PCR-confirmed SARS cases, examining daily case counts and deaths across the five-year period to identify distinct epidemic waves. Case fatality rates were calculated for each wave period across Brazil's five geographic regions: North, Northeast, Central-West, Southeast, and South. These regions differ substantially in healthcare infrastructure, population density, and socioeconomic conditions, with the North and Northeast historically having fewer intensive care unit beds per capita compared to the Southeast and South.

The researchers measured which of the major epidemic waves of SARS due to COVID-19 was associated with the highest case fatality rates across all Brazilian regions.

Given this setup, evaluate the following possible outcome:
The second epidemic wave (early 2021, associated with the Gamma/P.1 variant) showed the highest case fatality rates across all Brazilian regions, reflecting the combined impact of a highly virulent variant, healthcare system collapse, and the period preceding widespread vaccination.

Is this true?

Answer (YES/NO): YES